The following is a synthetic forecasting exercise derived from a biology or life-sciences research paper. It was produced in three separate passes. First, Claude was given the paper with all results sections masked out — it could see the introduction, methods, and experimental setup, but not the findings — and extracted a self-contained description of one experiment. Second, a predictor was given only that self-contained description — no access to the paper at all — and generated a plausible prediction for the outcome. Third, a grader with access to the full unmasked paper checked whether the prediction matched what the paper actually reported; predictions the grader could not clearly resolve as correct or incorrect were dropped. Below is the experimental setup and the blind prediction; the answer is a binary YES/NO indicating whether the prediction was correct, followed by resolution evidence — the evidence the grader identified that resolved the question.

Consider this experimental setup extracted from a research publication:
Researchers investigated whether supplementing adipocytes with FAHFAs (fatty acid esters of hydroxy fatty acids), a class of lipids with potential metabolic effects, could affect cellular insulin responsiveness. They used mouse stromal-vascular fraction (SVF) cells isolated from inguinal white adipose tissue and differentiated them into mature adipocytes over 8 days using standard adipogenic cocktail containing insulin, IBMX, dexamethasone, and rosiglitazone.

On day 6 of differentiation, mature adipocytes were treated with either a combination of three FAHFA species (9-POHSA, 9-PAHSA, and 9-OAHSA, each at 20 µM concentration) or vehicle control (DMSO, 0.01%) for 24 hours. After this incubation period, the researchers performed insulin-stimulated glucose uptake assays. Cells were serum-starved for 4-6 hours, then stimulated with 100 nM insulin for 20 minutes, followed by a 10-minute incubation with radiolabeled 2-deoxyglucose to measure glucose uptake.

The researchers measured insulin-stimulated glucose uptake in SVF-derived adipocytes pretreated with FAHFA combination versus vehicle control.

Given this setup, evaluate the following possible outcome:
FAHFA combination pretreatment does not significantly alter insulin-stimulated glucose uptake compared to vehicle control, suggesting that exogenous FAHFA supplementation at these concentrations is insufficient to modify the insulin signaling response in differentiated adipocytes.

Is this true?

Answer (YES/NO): NO